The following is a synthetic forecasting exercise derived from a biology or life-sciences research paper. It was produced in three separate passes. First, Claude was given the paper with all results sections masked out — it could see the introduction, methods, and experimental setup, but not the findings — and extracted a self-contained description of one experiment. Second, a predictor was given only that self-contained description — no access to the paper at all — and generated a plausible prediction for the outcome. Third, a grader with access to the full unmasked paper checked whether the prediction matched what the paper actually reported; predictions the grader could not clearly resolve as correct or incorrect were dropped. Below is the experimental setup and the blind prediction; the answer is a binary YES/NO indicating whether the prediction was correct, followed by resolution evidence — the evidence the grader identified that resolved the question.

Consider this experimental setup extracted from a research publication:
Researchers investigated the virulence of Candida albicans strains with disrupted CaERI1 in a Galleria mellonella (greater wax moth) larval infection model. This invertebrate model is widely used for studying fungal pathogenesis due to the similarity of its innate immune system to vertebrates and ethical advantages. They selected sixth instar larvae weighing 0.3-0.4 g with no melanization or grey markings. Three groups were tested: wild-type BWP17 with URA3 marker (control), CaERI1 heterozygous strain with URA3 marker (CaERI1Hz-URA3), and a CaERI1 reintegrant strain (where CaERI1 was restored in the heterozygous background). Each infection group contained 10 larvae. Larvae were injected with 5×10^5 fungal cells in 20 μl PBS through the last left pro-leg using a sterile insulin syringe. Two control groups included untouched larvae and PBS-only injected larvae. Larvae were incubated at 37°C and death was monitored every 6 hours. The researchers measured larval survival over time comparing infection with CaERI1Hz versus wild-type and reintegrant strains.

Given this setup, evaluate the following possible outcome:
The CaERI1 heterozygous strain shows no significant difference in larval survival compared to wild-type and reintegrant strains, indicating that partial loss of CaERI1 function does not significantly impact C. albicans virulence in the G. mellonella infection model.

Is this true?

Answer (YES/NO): NO